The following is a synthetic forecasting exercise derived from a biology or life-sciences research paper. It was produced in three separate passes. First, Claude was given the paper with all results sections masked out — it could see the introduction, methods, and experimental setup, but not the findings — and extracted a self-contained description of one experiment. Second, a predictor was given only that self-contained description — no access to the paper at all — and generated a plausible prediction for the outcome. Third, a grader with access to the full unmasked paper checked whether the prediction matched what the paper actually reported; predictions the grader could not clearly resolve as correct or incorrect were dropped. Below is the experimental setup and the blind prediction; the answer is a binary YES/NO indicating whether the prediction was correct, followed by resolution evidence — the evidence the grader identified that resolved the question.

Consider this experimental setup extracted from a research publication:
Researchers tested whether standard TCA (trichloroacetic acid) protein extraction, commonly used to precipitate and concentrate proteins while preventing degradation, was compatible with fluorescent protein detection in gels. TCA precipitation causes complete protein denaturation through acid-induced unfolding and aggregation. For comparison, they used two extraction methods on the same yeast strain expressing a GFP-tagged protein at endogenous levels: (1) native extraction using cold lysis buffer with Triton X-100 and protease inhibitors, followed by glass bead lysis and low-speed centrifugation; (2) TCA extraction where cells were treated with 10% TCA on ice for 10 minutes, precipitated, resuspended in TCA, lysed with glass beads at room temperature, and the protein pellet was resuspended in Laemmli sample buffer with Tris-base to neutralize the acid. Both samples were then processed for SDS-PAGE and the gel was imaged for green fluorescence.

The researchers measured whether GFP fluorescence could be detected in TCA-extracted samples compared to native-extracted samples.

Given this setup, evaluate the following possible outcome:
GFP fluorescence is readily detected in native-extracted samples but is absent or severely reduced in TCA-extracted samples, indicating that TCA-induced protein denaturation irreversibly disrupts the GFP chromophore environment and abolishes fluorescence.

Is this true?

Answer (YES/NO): YES